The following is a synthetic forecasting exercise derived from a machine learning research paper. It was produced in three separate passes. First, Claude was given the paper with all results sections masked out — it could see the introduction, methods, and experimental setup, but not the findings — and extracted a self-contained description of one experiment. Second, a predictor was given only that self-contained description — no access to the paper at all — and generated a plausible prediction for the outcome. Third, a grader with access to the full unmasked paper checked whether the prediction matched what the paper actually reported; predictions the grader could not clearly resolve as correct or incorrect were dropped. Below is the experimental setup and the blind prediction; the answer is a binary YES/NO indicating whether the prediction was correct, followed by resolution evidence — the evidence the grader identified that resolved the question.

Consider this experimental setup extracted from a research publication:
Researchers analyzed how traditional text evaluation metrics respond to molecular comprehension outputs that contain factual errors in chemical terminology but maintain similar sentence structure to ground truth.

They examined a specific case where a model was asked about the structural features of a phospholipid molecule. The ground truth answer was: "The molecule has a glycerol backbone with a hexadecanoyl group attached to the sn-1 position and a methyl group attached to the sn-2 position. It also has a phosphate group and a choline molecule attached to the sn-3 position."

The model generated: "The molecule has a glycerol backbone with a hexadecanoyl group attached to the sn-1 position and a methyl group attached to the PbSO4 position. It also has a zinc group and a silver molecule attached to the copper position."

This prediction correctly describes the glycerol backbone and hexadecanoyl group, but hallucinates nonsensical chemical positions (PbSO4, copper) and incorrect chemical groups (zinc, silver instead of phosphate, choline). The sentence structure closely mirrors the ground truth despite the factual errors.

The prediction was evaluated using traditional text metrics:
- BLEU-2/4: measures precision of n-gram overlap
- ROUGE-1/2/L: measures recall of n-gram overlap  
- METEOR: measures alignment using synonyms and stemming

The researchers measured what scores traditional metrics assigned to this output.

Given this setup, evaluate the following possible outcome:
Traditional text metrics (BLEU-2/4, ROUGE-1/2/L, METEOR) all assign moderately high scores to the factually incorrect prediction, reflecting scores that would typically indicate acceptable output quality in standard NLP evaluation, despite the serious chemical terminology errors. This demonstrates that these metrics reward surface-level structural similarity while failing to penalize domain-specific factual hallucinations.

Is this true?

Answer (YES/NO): YES